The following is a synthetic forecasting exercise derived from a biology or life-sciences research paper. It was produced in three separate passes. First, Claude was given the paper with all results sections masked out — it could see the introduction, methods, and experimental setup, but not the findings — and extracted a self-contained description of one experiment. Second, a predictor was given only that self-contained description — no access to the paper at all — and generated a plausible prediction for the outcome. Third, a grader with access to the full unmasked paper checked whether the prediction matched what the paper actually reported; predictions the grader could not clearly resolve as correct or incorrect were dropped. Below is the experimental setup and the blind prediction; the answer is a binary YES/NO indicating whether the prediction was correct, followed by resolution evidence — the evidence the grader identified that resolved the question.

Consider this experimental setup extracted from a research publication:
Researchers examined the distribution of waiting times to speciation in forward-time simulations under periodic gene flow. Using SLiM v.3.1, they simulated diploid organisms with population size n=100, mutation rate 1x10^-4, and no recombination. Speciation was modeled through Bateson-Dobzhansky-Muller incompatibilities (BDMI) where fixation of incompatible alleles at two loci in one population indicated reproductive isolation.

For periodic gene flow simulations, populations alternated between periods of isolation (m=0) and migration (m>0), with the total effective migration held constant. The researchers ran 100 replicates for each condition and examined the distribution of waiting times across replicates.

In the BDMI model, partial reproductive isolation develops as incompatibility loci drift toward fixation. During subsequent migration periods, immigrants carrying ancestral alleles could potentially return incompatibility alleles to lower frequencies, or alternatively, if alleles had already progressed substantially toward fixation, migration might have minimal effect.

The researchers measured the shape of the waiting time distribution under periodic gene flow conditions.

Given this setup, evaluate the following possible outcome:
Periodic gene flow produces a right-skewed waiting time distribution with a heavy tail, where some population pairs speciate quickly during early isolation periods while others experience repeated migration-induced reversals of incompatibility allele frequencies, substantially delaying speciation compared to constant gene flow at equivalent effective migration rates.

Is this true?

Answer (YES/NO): NO